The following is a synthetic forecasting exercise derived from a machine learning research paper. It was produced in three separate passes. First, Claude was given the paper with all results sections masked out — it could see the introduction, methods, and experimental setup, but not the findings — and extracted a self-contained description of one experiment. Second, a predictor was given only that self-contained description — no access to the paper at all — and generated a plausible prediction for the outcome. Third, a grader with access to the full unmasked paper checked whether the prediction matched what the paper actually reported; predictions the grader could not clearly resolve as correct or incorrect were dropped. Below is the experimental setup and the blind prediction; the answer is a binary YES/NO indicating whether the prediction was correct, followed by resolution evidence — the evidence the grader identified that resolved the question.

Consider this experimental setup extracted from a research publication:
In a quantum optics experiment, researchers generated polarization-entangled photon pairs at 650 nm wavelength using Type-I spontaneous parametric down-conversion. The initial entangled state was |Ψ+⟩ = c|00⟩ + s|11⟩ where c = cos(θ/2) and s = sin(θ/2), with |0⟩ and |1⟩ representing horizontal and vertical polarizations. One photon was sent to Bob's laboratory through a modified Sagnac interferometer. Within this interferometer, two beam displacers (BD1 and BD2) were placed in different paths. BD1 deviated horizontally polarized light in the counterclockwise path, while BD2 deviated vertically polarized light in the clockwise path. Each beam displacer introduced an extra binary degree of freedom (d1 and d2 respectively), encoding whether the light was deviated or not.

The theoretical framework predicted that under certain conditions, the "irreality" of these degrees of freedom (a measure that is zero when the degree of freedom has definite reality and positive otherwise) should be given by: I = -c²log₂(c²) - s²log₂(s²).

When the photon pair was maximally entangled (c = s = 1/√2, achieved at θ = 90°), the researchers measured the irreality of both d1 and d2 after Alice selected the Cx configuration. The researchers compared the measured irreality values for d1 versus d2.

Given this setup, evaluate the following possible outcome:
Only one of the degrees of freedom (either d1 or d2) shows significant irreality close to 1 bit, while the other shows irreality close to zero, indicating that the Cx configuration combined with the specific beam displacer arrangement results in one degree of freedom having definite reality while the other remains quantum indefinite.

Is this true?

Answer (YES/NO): NO